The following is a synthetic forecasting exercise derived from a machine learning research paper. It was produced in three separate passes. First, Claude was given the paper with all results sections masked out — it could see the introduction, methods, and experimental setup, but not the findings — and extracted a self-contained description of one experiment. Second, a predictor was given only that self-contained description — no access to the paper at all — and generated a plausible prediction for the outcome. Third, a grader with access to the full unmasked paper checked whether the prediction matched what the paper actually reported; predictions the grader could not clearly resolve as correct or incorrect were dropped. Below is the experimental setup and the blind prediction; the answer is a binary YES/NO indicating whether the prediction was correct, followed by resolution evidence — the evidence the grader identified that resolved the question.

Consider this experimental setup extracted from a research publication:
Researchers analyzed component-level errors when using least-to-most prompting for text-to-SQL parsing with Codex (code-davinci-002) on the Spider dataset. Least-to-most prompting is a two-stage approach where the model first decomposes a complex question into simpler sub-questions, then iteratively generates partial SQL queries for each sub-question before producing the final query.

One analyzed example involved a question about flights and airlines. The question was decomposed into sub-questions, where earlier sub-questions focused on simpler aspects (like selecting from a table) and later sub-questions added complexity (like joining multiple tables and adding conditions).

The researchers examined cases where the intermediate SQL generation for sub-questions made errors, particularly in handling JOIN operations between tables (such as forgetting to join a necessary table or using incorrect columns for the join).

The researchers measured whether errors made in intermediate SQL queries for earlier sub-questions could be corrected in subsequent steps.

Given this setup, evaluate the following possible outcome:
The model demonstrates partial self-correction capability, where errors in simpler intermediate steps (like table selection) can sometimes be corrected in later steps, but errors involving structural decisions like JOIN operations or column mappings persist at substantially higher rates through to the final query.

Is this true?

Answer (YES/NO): NO